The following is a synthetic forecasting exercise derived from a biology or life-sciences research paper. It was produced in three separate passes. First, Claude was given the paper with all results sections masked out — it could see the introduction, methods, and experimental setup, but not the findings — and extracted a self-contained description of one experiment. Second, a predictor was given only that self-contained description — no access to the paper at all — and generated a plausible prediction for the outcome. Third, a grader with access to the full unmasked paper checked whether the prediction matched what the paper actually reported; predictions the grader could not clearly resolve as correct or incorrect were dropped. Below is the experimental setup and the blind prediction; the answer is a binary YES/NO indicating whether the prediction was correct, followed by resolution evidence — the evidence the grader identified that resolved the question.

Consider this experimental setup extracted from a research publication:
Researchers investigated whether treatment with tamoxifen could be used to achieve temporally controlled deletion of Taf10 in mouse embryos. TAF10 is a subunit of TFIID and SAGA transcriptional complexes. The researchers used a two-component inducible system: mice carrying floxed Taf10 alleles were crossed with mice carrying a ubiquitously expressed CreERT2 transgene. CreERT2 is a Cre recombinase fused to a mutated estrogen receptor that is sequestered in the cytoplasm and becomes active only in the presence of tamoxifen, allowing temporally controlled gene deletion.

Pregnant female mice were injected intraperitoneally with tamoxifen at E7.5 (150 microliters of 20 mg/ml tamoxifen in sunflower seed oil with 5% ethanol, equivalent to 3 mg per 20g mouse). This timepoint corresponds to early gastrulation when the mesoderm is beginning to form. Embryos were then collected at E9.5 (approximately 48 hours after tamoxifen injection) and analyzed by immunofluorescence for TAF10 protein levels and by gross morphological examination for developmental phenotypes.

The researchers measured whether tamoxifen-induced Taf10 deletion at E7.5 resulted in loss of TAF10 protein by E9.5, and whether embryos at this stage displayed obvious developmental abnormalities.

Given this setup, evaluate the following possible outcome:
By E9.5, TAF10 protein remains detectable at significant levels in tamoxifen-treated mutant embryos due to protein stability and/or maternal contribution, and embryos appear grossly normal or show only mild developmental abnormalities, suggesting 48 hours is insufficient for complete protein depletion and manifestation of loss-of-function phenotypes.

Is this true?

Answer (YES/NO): NO